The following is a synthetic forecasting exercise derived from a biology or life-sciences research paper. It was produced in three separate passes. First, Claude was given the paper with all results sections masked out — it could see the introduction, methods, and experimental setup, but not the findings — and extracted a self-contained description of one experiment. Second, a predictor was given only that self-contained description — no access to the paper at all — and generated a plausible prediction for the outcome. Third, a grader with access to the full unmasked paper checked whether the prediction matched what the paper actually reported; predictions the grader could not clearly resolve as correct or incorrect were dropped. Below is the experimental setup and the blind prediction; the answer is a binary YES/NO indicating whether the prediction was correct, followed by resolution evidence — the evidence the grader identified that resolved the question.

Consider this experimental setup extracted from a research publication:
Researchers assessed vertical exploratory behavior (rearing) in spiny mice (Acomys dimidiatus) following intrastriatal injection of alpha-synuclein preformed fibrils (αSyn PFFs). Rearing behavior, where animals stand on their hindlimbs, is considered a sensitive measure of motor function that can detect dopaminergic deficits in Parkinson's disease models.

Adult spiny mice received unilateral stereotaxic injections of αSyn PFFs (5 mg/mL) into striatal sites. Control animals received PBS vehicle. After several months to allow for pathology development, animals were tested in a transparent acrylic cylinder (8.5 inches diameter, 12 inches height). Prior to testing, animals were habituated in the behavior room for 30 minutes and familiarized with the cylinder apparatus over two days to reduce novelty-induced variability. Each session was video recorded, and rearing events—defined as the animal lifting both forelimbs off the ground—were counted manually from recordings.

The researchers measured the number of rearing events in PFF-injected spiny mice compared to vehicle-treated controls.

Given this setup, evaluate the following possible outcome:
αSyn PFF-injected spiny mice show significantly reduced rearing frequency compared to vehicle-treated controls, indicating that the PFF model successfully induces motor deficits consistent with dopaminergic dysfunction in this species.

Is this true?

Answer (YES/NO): NO